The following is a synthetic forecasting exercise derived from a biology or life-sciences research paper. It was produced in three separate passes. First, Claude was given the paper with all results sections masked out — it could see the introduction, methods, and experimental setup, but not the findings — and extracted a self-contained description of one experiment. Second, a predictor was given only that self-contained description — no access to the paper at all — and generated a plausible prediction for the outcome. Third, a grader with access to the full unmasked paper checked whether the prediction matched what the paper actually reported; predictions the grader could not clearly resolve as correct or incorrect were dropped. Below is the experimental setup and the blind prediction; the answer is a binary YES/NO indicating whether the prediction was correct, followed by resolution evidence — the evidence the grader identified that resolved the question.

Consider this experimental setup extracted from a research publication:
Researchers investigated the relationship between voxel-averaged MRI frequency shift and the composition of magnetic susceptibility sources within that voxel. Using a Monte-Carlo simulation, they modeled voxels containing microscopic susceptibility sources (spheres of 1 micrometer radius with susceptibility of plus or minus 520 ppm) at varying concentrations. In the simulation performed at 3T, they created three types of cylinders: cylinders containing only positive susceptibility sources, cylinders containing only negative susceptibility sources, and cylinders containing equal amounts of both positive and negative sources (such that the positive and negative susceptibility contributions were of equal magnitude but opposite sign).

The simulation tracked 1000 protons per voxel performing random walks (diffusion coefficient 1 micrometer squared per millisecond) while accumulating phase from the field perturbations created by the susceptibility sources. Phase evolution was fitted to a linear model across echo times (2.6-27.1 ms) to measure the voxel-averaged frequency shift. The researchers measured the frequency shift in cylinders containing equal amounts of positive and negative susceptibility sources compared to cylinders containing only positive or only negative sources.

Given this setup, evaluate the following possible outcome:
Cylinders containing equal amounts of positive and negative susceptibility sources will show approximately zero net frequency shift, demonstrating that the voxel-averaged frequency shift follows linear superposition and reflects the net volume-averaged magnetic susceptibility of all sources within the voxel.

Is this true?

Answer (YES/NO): YES